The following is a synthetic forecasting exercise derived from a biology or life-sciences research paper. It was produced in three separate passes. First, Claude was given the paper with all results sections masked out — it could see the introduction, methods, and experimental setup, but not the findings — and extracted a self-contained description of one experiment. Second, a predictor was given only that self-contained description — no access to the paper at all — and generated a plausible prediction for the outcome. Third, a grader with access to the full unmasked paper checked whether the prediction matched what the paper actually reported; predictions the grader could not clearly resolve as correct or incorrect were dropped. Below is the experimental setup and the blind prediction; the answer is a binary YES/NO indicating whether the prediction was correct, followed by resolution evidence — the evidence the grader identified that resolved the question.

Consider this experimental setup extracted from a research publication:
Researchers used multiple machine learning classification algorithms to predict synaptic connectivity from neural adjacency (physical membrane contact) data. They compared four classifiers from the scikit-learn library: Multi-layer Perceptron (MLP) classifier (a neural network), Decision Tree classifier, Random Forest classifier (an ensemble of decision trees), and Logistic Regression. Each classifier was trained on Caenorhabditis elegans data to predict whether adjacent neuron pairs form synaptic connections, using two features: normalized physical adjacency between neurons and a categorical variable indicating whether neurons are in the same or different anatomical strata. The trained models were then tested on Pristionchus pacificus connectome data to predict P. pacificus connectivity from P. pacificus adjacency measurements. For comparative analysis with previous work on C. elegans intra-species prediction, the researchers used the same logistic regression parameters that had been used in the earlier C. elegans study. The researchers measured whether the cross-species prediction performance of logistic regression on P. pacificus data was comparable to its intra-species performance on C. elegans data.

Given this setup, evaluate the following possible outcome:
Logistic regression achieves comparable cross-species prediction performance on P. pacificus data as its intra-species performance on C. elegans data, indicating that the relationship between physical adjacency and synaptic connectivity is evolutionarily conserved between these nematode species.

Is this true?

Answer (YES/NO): YES